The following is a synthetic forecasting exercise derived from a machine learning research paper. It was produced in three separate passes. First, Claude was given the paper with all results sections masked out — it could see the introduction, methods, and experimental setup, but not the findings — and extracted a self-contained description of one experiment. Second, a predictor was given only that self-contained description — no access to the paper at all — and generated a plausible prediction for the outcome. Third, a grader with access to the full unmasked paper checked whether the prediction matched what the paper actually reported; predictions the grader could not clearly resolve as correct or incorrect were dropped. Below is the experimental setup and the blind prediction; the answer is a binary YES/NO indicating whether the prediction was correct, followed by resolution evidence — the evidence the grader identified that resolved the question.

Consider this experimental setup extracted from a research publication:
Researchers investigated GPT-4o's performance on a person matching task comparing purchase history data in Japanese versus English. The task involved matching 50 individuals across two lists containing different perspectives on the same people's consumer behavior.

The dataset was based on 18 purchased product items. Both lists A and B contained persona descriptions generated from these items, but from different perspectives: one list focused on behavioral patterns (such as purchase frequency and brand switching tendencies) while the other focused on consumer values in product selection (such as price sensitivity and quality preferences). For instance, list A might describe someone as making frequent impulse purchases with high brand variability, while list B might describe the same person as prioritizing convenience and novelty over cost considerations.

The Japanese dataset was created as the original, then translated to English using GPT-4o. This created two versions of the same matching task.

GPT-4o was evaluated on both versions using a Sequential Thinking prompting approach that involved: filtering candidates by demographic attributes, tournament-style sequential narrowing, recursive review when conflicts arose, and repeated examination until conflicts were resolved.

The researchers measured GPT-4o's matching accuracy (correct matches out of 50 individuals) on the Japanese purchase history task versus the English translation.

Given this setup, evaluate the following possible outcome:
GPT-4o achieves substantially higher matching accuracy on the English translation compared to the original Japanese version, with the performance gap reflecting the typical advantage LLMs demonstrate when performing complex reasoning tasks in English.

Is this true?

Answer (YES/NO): NO